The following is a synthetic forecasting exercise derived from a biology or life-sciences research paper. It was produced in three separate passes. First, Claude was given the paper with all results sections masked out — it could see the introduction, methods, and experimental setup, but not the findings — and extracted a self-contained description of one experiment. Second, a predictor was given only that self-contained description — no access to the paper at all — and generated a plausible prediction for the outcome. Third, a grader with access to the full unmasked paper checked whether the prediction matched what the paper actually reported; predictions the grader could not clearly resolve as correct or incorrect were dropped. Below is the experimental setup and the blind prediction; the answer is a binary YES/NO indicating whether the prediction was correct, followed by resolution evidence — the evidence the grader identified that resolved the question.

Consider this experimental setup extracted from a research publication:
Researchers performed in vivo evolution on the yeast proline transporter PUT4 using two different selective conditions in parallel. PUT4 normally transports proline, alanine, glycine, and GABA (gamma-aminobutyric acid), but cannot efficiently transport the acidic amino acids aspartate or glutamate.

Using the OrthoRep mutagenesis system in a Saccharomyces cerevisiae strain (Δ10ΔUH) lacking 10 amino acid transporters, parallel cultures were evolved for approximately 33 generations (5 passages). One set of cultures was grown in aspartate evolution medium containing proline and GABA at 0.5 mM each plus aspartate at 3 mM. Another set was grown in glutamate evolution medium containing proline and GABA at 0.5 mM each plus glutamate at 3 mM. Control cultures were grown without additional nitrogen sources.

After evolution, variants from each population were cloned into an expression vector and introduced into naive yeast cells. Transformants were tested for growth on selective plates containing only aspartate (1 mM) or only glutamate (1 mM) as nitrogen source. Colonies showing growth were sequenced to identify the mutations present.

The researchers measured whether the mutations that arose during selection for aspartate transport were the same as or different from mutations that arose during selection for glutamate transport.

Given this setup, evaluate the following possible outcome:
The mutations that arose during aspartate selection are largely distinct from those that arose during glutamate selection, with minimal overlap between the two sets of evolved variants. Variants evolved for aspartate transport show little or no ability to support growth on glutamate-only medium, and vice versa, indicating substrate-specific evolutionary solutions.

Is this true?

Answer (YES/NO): NO